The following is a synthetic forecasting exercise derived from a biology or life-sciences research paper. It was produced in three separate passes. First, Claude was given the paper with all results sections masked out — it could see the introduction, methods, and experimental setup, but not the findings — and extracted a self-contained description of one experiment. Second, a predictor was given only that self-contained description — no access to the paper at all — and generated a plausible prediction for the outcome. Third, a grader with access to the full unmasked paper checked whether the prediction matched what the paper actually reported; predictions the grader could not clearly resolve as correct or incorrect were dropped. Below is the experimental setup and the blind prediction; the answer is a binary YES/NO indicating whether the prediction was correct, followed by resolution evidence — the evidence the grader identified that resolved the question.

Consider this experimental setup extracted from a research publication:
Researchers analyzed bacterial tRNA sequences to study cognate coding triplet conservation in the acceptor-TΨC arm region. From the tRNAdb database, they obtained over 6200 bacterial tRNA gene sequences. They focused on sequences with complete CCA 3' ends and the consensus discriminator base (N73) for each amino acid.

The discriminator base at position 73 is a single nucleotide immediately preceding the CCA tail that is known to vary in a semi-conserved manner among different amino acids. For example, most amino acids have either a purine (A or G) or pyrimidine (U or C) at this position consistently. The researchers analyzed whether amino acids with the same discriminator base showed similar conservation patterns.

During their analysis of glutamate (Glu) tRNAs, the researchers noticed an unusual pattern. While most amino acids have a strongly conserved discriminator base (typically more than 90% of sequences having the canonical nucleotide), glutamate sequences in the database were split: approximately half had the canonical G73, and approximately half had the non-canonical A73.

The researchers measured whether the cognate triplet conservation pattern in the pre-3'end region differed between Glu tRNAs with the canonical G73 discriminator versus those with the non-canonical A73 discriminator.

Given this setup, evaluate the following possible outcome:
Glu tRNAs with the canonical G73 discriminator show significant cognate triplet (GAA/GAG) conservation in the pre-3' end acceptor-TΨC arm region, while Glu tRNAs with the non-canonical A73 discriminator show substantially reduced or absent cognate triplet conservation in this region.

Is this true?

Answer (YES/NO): NO